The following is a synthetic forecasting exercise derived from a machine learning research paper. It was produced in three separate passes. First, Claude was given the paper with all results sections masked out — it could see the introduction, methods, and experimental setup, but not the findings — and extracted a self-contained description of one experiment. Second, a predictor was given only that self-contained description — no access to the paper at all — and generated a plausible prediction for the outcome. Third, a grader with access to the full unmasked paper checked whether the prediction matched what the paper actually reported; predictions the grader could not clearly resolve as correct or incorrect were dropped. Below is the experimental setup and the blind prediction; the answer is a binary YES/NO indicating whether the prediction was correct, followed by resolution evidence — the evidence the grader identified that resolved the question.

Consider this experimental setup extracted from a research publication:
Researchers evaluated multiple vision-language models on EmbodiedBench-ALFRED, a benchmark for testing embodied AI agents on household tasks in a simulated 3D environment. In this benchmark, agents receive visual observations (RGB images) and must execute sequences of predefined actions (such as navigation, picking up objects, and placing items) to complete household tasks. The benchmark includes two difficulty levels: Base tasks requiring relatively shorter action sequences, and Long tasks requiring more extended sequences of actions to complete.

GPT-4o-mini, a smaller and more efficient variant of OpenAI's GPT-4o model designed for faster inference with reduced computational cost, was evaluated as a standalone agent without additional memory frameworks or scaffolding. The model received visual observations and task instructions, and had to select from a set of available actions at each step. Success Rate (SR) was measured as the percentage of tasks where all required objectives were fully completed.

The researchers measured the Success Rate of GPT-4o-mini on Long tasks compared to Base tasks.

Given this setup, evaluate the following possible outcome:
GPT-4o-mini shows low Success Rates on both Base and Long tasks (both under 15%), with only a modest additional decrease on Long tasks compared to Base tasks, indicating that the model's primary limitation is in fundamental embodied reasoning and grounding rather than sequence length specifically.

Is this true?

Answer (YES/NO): NO